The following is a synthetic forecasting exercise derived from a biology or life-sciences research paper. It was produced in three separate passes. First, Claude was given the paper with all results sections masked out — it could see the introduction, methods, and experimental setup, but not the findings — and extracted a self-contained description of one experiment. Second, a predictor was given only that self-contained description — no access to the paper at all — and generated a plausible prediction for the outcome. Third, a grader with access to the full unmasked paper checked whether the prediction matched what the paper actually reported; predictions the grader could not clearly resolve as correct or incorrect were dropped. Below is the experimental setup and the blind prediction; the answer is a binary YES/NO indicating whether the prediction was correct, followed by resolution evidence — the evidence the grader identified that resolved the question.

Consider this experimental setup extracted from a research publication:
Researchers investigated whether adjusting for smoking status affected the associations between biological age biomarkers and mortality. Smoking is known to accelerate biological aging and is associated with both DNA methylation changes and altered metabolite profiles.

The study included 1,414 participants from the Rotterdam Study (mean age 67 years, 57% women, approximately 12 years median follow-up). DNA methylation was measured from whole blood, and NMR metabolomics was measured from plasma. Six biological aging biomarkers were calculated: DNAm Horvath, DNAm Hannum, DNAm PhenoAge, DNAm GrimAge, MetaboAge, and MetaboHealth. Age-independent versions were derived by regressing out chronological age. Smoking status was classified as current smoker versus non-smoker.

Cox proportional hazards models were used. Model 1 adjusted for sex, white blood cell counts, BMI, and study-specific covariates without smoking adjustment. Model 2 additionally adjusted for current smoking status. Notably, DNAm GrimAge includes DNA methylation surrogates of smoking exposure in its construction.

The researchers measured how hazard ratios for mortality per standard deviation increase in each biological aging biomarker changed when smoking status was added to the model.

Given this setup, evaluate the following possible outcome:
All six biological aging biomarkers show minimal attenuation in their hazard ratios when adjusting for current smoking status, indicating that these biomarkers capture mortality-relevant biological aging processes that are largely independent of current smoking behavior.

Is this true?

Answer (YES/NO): YES